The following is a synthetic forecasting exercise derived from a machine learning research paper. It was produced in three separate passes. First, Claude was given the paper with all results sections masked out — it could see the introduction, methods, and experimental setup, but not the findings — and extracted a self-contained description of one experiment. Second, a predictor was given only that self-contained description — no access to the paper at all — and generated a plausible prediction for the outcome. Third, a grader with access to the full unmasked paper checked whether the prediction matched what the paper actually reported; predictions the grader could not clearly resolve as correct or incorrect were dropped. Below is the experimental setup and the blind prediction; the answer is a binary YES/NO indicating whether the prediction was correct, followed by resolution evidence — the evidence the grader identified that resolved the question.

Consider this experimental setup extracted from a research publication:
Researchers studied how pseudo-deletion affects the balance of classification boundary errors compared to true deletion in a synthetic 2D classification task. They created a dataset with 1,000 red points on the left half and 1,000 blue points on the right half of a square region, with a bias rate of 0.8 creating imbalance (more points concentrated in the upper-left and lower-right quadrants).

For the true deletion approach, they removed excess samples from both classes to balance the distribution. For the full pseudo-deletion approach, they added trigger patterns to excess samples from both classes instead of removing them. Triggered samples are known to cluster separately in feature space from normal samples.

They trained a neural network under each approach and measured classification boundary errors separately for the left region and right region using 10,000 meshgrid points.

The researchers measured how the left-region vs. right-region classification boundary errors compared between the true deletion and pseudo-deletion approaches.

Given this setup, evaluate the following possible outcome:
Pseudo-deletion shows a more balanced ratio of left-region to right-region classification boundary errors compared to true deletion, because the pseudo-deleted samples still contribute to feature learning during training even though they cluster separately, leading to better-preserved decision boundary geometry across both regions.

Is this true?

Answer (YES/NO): NO